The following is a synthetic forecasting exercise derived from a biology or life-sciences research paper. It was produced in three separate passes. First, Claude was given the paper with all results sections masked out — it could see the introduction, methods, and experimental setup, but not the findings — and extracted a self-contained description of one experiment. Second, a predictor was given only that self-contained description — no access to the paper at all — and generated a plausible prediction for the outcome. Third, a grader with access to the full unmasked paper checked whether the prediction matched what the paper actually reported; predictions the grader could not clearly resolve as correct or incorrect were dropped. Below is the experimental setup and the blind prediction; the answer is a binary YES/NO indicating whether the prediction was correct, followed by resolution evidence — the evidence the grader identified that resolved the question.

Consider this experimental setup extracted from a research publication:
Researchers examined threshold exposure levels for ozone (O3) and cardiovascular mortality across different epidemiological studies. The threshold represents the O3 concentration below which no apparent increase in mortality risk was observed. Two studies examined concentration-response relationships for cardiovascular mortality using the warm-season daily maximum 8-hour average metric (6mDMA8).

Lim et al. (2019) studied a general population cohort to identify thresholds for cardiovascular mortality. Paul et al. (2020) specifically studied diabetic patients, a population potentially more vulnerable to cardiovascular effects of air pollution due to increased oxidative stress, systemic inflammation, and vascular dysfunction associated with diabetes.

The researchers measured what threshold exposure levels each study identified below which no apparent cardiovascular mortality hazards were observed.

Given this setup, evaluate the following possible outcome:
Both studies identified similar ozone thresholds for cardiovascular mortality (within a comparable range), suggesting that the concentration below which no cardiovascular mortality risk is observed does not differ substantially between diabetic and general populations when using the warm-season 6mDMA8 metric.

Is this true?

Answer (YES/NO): NO